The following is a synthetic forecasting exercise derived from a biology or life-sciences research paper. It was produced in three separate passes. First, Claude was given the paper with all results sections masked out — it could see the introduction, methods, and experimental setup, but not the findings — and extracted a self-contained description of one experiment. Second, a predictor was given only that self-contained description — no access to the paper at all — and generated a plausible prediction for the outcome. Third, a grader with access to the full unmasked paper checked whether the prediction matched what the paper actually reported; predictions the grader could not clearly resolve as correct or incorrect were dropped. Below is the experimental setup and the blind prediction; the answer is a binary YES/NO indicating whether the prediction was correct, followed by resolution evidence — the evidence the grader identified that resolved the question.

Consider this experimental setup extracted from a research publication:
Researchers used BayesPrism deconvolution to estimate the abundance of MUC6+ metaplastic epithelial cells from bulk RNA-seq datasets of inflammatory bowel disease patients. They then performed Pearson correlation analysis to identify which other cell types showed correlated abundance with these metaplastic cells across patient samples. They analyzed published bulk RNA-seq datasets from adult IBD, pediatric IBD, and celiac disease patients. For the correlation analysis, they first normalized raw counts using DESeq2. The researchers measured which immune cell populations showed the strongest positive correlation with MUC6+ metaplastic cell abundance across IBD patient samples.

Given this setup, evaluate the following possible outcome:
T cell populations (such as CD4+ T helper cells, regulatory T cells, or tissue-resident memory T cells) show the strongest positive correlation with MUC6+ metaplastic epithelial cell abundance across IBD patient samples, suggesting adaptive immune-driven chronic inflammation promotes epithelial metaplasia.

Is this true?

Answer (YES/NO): NO